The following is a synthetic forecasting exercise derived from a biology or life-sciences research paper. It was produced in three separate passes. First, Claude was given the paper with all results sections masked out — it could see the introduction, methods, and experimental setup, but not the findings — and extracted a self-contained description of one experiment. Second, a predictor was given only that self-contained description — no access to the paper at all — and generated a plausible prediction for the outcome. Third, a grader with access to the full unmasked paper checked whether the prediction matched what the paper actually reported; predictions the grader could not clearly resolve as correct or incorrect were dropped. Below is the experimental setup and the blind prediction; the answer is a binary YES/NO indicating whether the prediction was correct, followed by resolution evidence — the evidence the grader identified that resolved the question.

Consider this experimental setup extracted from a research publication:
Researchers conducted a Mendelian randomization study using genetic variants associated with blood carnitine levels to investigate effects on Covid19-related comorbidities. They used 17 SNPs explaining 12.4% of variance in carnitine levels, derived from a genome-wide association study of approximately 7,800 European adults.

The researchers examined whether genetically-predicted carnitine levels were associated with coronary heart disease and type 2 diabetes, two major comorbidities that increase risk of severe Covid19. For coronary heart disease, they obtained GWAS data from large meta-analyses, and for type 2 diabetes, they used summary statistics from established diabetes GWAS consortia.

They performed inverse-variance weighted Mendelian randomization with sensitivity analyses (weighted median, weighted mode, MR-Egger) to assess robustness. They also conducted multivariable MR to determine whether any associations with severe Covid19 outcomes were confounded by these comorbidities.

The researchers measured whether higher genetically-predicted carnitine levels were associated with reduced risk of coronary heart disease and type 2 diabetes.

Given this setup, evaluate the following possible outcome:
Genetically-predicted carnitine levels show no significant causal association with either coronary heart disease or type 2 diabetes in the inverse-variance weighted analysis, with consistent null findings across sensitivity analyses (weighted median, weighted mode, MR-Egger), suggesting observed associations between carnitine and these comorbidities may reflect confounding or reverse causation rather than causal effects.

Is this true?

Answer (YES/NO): NO